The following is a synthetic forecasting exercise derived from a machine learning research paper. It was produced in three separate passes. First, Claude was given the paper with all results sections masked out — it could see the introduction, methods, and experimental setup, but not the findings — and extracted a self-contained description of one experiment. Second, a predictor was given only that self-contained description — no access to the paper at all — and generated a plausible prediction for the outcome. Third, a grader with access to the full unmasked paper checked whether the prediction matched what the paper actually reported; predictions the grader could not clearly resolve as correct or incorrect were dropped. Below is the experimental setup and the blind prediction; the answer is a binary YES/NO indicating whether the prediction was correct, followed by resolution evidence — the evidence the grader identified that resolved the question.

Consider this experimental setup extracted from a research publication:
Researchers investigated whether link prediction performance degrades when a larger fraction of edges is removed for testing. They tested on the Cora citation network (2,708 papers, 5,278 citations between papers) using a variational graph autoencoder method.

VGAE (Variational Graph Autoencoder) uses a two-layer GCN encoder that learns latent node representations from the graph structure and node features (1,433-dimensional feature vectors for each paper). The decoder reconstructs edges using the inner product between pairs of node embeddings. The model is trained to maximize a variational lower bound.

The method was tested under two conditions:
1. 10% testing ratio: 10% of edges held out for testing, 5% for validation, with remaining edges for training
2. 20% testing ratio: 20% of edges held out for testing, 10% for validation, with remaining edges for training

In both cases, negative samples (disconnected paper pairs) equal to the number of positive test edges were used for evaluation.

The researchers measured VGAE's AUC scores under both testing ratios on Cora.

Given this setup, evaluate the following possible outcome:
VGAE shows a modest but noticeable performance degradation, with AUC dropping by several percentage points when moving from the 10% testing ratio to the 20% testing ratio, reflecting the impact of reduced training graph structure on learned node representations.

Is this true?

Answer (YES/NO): NO